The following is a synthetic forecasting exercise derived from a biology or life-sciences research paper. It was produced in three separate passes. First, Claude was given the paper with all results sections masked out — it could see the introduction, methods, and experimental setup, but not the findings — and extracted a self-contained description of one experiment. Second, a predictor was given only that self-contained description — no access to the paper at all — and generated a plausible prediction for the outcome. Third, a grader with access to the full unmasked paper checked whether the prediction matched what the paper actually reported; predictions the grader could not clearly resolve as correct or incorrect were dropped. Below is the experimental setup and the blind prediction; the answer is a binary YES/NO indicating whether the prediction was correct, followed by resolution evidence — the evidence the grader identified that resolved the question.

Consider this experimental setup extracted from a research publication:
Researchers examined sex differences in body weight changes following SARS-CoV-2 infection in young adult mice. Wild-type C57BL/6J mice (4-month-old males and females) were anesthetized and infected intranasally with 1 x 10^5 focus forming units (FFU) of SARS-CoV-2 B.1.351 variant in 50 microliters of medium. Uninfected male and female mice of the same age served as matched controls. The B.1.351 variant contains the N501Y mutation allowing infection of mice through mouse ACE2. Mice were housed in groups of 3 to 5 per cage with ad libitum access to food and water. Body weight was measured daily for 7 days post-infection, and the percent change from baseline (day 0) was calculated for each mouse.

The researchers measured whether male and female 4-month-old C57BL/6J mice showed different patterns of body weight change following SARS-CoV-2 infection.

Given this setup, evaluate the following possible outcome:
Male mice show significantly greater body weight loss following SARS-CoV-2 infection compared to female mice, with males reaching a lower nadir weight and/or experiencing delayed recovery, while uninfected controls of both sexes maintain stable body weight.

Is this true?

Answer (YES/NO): NO